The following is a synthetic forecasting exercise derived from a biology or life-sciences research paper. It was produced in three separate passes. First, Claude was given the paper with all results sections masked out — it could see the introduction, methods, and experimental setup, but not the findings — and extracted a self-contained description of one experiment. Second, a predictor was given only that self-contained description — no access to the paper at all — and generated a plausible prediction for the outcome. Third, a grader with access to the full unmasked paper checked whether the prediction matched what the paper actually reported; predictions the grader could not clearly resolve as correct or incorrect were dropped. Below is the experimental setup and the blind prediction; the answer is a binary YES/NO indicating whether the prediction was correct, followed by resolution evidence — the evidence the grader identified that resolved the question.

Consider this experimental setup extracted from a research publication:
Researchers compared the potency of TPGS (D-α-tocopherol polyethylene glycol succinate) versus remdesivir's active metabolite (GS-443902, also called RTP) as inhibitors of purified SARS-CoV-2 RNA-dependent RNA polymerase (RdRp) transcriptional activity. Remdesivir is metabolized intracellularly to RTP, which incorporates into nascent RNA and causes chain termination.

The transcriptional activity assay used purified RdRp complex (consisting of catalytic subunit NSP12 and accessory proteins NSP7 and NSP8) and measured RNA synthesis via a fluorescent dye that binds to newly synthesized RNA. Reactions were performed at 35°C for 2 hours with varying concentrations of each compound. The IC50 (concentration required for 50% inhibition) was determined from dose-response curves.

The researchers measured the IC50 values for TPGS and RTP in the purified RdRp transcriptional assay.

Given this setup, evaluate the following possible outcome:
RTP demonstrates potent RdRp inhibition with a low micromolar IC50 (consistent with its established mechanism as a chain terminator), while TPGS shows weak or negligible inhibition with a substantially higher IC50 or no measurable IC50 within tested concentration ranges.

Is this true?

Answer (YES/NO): NO